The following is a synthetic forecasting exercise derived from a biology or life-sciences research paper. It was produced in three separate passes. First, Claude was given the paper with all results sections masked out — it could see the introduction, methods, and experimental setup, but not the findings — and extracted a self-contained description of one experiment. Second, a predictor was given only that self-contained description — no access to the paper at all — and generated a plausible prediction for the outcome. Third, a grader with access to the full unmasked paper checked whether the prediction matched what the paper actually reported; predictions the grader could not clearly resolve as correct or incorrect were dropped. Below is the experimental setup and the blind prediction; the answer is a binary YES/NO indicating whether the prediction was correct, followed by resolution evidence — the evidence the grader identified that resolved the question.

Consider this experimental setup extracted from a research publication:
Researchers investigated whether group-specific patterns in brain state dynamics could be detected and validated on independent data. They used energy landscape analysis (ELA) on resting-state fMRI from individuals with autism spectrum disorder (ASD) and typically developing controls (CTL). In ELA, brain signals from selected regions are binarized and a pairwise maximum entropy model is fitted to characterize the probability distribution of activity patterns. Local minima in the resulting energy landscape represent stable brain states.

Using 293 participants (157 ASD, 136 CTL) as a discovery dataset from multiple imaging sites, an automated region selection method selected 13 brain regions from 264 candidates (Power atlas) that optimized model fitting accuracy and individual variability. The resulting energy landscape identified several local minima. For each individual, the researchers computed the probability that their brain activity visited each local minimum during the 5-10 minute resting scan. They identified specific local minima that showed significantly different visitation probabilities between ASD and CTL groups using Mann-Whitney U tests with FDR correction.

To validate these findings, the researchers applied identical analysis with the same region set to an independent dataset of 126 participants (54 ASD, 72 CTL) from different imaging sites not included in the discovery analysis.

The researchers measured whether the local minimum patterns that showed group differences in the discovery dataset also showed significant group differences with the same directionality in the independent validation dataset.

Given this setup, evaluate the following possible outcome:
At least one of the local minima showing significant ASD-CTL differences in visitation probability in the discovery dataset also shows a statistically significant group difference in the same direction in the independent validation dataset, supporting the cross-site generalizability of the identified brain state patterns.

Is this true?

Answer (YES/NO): YES